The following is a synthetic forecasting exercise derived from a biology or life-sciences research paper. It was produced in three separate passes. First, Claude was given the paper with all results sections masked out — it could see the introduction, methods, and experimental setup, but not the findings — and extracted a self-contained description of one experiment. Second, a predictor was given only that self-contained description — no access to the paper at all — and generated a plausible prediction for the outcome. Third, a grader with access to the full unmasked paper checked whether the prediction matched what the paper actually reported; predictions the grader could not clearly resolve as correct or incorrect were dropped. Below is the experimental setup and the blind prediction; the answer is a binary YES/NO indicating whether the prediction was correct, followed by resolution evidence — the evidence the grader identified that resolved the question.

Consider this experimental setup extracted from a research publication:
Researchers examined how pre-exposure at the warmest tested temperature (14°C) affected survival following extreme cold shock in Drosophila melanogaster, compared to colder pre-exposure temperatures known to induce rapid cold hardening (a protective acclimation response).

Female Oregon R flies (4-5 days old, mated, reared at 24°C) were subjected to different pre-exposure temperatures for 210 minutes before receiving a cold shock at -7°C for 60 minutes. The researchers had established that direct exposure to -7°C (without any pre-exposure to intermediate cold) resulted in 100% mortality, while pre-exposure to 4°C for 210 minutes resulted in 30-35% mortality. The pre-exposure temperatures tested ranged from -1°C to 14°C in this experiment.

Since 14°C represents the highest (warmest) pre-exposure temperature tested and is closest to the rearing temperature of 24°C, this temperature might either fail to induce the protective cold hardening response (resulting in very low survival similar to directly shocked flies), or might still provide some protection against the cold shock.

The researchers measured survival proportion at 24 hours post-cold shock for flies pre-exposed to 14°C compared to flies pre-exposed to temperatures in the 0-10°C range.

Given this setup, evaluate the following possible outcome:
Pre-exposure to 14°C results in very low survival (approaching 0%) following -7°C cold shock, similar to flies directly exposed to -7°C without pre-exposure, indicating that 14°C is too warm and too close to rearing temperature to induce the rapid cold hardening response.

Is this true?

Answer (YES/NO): NO